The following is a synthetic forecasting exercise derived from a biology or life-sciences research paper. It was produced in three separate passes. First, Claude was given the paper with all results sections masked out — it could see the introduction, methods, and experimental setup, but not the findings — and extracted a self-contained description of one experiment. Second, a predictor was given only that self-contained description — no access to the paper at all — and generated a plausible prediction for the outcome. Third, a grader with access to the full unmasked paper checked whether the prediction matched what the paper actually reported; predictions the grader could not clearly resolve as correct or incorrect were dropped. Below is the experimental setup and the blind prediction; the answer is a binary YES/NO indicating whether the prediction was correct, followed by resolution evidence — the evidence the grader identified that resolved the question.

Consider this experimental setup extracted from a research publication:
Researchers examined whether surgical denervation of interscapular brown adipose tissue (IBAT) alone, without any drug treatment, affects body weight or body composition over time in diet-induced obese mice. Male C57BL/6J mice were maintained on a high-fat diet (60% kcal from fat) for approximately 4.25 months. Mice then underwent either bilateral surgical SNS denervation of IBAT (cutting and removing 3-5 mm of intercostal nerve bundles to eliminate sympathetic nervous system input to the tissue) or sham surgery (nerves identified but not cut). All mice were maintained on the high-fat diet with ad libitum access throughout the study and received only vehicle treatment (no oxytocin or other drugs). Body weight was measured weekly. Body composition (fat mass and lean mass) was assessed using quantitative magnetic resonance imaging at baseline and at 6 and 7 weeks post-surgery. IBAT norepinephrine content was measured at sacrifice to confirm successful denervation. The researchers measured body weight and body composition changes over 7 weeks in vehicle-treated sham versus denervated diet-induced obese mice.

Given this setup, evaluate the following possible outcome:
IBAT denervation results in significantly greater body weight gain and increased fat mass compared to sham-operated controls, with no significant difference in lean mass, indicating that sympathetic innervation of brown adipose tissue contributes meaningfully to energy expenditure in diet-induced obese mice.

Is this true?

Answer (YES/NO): NO